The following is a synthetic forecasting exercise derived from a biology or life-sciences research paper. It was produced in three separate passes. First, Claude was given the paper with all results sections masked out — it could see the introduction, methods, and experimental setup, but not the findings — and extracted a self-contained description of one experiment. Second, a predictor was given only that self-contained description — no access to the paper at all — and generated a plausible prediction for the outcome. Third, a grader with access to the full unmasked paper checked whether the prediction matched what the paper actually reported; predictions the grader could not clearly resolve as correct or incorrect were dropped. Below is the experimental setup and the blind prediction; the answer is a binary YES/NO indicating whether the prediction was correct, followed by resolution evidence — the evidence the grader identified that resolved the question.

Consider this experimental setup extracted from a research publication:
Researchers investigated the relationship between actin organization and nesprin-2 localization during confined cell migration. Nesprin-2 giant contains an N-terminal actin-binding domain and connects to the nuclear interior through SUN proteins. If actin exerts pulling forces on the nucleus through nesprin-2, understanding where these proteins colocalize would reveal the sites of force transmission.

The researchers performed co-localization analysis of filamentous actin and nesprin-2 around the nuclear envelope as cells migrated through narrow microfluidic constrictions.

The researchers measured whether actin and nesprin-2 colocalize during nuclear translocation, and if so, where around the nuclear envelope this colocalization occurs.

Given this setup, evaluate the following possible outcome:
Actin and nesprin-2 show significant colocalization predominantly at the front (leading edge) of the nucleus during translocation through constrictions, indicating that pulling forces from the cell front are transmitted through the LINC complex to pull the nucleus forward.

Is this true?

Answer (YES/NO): NO